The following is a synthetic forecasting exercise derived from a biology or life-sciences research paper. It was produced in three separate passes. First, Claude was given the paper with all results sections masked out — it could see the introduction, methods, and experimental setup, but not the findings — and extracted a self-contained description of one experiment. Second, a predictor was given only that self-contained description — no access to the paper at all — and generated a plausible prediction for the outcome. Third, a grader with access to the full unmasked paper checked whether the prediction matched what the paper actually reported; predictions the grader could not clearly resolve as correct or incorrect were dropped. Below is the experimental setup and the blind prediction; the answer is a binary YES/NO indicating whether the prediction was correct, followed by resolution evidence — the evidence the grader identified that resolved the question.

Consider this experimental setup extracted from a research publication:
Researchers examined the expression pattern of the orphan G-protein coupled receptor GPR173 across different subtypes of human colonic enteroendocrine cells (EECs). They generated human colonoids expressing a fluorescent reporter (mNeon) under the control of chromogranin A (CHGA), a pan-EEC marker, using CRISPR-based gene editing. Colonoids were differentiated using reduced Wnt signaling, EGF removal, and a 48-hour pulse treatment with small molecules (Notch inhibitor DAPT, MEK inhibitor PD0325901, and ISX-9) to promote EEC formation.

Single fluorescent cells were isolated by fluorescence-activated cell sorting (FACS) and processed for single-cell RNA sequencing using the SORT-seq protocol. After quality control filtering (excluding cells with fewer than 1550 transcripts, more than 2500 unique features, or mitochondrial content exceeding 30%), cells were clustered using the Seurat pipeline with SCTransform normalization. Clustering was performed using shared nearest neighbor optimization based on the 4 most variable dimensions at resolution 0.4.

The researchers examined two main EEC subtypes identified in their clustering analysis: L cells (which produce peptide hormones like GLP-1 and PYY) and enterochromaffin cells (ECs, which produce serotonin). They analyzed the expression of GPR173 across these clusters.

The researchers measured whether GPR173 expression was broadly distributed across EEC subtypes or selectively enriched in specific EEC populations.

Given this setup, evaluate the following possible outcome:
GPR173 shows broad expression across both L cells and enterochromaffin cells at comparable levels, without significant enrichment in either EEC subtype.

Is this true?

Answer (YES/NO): NO